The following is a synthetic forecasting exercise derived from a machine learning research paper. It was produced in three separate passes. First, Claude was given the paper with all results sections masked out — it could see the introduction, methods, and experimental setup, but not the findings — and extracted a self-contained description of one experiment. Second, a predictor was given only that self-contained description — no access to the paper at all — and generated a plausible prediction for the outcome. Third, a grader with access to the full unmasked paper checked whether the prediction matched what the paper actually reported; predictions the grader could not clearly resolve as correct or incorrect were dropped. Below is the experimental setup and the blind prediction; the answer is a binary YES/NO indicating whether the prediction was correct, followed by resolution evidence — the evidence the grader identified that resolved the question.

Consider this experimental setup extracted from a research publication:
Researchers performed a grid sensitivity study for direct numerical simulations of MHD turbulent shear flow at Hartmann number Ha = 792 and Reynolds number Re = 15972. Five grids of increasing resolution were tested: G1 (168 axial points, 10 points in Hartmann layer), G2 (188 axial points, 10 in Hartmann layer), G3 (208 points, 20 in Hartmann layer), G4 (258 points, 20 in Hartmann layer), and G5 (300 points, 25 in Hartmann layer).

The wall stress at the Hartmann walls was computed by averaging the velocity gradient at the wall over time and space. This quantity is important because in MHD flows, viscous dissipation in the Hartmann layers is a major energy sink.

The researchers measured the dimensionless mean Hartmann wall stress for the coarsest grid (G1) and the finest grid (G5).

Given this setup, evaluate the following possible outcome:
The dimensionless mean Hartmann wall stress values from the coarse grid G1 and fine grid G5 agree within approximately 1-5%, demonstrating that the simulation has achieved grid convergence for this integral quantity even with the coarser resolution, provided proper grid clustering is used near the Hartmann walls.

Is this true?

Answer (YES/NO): YES